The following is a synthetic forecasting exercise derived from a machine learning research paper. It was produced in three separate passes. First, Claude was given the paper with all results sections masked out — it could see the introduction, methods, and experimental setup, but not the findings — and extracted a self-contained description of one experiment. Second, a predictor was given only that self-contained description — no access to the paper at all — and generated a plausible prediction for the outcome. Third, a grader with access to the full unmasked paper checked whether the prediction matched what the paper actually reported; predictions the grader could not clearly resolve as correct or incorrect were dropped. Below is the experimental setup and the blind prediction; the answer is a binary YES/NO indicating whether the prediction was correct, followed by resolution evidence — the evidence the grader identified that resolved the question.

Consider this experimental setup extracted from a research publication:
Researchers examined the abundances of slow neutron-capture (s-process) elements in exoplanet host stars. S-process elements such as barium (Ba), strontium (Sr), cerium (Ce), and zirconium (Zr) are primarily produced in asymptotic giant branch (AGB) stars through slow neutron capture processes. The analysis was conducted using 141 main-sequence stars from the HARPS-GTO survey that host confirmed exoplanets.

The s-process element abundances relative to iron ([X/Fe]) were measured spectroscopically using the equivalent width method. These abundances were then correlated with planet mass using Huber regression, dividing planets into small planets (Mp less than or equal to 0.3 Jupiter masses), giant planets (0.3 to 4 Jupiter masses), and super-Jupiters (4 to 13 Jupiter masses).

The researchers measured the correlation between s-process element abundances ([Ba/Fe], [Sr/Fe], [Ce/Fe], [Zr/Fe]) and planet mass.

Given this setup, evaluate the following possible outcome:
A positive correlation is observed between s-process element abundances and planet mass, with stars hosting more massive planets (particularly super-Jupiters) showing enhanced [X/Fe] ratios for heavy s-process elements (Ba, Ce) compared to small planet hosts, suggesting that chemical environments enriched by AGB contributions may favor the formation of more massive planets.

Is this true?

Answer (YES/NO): NO